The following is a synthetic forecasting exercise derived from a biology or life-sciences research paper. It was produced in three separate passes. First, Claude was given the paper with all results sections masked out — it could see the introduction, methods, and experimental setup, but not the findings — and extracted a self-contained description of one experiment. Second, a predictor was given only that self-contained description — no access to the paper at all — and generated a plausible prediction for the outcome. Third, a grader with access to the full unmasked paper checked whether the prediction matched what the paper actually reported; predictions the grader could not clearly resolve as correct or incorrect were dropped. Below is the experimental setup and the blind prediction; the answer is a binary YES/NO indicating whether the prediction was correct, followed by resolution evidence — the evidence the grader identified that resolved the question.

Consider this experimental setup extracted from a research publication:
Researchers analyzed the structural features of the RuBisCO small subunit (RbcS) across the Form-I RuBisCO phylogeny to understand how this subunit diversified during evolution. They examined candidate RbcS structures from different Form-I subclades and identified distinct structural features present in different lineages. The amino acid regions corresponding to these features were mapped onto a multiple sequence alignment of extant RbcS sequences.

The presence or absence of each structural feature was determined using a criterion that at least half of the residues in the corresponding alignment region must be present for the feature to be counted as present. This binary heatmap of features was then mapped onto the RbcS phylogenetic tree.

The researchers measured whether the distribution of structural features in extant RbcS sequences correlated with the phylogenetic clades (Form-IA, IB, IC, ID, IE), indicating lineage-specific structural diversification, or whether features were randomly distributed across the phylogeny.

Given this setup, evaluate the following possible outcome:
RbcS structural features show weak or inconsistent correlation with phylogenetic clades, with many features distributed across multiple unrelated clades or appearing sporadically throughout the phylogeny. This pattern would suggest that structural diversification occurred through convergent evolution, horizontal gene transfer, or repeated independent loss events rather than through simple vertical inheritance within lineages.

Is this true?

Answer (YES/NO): NO